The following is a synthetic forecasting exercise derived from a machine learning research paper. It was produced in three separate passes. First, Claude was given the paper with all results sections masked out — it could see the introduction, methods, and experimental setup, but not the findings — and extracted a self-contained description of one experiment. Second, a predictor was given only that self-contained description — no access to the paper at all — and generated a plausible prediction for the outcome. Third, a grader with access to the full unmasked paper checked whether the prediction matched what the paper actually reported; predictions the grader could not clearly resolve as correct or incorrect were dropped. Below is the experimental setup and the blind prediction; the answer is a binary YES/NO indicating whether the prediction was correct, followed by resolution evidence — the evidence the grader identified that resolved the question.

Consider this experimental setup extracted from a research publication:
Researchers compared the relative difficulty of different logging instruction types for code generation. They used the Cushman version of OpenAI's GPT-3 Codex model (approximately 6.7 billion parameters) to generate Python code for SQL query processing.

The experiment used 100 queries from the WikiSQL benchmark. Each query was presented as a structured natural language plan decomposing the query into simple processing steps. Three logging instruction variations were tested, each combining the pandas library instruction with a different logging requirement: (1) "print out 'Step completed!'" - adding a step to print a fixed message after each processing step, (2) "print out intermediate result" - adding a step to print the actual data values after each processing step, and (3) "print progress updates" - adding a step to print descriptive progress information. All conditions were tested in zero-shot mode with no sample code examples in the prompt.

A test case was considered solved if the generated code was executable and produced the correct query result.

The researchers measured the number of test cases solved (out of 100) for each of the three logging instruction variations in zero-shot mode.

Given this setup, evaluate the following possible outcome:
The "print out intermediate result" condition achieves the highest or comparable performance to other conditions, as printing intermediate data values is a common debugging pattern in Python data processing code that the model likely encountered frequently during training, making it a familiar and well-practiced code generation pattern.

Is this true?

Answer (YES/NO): YES